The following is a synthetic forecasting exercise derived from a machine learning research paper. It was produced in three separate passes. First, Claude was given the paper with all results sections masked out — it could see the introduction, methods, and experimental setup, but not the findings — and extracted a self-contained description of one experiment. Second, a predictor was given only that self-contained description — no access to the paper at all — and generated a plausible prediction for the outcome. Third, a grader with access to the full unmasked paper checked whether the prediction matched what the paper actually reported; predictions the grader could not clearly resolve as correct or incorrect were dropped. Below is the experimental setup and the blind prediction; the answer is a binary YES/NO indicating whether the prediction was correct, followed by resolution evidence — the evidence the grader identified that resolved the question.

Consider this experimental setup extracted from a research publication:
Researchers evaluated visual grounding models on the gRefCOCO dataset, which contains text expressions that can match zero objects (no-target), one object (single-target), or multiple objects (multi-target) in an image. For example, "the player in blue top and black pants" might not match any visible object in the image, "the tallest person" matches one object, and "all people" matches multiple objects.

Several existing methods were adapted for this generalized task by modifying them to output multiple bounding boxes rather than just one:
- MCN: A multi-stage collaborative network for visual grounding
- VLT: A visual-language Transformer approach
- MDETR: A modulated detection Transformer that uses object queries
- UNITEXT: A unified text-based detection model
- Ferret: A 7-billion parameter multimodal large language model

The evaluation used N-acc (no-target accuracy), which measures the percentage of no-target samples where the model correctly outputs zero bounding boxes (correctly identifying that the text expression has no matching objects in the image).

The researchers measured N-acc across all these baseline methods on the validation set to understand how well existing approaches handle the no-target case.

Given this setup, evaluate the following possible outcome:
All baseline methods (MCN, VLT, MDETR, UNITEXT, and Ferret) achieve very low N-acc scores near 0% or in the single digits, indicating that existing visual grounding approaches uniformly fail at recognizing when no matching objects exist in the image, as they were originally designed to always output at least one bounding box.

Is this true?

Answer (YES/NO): NO